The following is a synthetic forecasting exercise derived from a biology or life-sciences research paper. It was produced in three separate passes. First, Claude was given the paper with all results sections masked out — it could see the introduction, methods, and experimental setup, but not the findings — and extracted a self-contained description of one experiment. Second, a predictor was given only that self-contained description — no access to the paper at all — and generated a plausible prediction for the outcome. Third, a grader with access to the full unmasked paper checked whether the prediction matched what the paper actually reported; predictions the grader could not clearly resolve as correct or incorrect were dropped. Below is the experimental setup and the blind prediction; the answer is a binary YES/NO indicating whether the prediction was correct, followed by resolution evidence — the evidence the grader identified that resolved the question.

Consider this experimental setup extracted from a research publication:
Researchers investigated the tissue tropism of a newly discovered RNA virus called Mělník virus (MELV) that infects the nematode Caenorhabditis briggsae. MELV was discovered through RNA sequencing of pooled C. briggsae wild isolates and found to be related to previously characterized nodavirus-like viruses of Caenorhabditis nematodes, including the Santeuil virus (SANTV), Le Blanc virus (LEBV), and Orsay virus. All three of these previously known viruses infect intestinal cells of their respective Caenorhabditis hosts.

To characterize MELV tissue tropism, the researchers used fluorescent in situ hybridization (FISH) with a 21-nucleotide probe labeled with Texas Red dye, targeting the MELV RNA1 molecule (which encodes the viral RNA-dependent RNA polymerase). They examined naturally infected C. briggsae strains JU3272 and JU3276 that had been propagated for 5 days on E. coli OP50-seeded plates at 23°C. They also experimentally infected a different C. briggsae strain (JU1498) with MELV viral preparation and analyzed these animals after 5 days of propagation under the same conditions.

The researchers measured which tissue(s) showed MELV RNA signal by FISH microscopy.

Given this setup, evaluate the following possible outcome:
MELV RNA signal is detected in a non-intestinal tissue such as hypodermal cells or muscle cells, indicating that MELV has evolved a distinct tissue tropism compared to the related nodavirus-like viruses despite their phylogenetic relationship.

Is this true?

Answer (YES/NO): NO